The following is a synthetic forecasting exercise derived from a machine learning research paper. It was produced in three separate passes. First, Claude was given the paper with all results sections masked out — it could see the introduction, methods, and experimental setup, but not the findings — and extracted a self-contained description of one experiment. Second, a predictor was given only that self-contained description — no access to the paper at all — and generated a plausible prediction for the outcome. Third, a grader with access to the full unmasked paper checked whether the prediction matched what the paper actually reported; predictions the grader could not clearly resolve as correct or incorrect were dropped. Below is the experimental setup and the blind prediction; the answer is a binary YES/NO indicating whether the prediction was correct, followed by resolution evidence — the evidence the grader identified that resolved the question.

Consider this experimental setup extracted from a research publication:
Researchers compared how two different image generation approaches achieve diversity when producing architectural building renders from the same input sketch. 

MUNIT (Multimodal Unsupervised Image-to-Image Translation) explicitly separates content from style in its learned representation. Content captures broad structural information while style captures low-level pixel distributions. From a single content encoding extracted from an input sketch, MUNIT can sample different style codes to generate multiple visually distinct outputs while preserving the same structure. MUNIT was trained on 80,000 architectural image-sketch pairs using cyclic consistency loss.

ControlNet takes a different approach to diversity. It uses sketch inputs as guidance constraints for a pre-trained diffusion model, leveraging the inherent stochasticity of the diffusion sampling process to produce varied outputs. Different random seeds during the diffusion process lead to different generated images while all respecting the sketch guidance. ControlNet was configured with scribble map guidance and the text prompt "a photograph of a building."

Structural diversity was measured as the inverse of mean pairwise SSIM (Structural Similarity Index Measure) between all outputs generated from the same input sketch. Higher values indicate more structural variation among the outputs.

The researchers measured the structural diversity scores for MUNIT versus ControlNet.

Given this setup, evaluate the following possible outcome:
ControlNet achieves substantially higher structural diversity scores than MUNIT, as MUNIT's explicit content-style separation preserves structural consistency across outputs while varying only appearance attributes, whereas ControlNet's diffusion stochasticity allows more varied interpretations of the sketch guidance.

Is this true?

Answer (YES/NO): YES